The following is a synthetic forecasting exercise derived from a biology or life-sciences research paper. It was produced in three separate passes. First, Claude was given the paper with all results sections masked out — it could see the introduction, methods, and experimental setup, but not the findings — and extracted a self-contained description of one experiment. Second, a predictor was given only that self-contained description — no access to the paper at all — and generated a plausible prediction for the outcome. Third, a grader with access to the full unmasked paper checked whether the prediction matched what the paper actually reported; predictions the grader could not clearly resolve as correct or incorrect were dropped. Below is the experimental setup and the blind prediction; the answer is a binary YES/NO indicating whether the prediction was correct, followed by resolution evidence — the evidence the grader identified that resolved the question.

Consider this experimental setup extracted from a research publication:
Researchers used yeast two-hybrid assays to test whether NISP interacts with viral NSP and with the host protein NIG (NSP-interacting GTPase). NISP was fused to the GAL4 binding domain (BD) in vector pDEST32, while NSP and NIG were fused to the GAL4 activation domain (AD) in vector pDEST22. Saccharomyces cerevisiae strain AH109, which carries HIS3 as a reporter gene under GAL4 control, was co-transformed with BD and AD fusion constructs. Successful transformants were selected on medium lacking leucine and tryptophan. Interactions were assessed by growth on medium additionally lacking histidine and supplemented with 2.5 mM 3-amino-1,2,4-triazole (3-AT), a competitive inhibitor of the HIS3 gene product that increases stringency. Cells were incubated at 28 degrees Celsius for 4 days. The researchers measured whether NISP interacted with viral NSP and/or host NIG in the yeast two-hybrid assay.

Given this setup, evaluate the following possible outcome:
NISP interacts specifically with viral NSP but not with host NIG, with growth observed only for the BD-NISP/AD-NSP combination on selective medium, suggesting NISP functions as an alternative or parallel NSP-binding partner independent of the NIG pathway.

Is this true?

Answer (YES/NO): NO